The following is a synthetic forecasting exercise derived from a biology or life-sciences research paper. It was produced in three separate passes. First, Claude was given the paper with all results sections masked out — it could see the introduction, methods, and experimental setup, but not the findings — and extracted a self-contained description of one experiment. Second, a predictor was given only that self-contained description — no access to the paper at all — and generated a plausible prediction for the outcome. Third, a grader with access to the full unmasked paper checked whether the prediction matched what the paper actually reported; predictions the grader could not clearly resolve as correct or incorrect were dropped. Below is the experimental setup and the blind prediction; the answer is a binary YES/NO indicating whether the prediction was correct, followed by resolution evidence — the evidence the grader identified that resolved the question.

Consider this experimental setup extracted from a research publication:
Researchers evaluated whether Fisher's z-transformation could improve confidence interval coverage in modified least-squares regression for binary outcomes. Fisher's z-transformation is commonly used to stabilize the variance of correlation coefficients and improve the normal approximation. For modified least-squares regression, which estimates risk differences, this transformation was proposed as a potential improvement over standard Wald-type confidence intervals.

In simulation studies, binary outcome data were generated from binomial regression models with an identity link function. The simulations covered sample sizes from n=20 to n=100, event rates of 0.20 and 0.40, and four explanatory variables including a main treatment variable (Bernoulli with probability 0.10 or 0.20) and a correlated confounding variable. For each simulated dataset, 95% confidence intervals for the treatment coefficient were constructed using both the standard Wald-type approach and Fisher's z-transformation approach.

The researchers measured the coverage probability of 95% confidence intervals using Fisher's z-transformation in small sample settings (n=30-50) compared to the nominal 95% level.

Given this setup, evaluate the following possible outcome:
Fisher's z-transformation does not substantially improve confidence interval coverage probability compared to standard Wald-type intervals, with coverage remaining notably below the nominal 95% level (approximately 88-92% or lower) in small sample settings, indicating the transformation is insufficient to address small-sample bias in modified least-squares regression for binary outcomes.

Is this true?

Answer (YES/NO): YES